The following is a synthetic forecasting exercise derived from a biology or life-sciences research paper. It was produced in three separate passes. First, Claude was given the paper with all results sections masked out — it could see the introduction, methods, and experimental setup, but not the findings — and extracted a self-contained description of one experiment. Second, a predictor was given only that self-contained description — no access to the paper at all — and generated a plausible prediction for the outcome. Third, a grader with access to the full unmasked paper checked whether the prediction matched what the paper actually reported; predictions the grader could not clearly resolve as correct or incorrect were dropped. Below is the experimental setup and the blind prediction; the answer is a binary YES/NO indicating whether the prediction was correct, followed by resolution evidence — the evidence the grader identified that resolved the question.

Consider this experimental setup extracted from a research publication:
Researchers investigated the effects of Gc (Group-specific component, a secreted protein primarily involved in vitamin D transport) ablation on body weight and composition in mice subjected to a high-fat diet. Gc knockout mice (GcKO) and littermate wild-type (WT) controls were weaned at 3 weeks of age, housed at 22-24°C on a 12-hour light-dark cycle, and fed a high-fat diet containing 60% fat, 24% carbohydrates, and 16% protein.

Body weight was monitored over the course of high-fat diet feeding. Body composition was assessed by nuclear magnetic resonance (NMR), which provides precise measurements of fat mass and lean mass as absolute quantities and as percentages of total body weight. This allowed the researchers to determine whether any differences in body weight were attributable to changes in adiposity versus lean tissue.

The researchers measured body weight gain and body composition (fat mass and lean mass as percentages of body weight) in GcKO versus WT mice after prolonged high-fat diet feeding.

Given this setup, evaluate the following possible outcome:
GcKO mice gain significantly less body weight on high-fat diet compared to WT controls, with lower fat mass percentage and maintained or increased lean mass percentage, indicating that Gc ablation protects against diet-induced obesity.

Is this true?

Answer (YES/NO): YES